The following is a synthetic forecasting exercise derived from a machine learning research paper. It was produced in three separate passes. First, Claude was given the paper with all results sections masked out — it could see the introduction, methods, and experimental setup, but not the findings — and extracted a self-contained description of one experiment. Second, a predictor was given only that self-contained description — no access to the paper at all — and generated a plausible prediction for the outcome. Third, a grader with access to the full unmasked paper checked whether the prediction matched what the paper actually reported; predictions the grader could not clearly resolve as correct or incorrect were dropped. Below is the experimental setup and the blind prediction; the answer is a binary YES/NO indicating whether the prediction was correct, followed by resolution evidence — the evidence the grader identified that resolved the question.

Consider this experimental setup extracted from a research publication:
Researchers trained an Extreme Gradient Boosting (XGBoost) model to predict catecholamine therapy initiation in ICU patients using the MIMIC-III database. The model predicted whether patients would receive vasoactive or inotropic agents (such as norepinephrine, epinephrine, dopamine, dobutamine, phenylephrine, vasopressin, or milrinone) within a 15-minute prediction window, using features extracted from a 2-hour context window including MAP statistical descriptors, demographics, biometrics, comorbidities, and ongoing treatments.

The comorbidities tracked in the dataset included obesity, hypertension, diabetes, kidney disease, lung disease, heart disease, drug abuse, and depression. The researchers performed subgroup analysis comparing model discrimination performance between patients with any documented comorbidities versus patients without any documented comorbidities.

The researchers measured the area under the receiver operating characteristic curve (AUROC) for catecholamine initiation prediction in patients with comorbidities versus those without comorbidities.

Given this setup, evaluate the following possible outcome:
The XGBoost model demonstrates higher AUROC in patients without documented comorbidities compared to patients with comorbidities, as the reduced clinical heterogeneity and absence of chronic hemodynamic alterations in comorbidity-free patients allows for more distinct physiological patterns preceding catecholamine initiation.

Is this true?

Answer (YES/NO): YES